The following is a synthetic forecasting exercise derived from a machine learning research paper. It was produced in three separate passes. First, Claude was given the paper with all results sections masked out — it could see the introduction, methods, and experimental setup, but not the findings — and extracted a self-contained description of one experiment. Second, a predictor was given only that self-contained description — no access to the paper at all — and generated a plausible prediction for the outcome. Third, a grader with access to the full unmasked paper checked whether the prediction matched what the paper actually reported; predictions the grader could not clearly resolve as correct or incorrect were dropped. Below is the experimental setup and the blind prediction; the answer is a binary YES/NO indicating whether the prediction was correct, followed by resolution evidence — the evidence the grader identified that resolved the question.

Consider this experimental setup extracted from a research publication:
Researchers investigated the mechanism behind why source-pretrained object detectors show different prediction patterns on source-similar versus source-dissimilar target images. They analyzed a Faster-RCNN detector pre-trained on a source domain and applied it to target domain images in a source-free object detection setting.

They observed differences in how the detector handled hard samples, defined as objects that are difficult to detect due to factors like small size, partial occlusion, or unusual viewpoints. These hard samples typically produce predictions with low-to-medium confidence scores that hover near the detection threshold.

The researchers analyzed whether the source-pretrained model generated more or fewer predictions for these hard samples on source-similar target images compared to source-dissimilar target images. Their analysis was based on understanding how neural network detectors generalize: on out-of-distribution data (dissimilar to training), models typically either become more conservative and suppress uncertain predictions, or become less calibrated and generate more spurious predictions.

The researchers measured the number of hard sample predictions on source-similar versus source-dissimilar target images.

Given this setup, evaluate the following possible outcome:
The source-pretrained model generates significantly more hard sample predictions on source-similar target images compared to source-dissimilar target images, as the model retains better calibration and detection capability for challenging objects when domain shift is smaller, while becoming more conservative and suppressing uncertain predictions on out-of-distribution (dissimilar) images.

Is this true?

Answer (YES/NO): YES